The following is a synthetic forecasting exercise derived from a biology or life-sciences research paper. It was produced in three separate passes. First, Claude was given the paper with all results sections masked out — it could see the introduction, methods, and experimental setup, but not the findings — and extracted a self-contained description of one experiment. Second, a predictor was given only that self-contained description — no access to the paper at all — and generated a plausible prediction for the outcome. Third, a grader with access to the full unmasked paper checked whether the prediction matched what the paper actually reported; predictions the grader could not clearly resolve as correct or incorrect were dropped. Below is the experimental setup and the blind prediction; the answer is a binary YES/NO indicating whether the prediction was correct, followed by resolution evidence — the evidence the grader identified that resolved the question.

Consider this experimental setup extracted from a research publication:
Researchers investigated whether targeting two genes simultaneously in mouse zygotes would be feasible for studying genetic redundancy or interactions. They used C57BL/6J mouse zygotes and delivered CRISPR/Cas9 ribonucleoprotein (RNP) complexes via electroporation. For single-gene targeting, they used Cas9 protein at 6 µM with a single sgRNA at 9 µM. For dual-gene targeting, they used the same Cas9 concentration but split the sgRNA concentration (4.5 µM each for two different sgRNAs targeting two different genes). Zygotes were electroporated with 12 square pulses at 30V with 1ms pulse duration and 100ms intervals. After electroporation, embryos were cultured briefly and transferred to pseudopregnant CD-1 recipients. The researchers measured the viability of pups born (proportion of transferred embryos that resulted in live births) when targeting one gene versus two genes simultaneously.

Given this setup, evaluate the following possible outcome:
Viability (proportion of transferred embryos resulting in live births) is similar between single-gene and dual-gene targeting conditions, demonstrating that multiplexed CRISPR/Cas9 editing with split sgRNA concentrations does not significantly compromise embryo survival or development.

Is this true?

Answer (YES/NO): NO